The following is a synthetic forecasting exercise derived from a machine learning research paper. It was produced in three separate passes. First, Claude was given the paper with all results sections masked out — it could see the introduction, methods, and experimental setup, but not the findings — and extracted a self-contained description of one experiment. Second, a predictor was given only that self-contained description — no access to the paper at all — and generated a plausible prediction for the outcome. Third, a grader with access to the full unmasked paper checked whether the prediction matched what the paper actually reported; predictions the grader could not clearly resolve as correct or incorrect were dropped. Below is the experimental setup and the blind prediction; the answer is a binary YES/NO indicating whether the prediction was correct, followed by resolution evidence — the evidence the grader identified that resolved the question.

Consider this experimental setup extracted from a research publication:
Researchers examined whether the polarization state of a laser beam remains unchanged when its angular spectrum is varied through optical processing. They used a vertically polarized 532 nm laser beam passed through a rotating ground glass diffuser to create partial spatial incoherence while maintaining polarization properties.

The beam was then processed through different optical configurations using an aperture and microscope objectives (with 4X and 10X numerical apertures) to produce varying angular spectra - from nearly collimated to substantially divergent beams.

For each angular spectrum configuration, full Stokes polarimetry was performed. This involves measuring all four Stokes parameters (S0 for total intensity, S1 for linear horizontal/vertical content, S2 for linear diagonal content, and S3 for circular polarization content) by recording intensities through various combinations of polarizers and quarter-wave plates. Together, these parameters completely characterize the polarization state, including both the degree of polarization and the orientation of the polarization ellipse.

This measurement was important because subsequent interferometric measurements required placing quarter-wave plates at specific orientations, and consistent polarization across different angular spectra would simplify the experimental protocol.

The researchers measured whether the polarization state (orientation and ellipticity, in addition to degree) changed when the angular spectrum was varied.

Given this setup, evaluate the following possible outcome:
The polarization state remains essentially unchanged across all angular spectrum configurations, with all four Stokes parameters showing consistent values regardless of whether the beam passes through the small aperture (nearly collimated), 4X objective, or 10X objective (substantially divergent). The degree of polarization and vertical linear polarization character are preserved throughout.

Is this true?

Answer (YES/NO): YES